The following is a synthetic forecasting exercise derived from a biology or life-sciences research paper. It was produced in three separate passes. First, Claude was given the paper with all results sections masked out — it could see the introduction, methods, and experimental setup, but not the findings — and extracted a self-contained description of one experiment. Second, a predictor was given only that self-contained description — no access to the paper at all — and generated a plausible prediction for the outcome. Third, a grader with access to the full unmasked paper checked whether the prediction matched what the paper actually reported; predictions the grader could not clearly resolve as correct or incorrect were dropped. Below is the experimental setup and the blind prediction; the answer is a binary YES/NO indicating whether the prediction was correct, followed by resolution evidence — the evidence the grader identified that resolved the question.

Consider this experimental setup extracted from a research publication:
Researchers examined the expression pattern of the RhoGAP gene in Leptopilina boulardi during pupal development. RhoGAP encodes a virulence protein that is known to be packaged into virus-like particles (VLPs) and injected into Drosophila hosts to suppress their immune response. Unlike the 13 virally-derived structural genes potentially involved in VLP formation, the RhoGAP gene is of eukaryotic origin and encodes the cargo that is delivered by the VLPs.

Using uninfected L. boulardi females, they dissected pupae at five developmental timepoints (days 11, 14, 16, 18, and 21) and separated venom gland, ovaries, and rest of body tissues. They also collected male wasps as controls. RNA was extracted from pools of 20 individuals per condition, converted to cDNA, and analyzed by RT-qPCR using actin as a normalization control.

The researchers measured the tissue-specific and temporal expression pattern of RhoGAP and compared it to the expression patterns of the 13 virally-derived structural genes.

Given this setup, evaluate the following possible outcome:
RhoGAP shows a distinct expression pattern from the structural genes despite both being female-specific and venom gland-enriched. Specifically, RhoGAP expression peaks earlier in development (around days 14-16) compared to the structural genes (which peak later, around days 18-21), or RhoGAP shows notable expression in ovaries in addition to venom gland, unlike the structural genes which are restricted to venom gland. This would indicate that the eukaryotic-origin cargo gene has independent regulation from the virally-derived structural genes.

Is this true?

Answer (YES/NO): NO